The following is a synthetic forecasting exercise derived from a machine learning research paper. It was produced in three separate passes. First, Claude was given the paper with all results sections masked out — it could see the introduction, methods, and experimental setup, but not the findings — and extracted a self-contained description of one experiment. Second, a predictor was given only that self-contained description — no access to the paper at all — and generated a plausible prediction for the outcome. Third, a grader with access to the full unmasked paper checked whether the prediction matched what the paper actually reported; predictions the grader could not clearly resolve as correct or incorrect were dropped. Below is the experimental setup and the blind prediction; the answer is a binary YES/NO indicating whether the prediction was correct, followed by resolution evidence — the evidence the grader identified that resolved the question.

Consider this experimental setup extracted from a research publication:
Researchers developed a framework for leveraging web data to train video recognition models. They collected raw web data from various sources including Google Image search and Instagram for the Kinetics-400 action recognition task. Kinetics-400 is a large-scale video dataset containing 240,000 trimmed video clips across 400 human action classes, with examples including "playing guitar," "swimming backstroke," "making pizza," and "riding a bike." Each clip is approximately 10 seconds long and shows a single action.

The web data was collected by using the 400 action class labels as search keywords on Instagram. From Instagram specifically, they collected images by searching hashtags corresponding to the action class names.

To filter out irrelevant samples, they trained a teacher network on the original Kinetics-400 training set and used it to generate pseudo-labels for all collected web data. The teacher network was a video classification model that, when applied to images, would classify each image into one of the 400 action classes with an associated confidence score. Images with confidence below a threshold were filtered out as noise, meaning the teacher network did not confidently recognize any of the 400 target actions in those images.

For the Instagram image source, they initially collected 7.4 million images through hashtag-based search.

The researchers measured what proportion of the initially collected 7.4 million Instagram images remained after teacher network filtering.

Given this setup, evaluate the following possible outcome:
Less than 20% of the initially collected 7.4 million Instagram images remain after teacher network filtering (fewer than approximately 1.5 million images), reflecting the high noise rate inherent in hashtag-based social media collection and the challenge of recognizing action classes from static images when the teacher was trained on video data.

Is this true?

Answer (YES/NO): NO